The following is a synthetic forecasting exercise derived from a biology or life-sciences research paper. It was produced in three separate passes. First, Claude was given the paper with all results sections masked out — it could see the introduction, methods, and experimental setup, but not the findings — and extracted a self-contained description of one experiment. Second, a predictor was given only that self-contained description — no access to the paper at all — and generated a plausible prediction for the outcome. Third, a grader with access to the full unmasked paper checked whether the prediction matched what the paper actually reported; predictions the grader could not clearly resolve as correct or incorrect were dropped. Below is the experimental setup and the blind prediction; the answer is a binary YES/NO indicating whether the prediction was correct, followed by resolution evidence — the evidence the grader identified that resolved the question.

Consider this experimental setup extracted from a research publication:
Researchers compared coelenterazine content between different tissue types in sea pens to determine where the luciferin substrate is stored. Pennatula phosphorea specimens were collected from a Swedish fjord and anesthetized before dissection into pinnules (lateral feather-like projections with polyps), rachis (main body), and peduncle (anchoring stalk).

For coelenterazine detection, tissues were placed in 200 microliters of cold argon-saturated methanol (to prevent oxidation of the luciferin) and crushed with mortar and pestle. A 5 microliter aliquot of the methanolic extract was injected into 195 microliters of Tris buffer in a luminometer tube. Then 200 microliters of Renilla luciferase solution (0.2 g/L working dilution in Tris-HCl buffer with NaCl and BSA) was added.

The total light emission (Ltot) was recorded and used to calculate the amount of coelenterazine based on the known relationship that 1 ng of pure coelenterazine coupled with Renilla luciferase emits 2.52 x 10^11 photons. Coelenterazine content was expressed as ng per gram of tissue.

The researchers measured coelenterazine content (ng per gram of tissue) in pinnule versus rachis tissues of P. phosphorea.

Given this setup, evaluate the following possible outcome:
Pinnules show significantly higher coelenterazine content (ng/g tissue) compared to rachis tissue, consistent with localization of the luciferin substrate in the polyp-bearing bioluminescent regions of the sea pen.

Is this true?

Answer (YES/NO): NO